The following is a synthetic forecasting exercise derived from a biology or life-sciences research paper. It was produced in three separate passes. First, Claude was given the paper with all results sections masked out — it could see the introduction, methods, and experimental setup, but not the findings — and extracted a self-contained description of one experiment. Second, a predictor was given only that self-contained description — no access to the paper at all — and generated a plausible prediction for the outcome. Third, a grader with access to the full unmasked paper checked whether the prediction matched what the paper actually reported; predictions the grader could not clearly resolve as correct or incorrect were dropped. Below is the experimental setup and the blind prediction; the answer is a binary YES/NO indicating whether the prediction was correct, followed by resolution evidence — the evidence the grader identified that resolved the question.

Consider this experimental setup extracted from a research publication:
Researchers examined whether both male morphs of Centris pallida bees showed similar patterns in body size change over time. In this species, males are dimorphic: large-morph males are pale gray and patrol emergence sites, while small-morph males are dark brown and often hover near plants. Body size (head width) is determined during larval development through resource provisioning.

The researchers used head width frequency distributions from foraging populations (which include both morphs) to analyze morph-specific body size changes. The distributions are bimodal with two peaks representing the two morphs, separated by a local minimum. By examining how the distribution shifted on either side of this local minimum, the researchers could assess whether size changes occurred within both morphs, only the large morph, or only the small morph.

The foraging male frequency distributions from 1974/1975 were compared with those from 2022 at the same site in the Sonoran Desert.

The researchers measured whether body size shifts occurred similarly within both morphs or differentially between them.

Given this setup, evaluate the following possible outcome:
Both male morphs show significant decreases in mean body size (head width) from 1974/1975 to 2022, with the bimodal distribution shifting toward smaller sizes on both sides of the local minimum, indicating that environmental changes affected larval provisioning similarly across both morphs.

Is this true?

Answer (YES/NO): YES